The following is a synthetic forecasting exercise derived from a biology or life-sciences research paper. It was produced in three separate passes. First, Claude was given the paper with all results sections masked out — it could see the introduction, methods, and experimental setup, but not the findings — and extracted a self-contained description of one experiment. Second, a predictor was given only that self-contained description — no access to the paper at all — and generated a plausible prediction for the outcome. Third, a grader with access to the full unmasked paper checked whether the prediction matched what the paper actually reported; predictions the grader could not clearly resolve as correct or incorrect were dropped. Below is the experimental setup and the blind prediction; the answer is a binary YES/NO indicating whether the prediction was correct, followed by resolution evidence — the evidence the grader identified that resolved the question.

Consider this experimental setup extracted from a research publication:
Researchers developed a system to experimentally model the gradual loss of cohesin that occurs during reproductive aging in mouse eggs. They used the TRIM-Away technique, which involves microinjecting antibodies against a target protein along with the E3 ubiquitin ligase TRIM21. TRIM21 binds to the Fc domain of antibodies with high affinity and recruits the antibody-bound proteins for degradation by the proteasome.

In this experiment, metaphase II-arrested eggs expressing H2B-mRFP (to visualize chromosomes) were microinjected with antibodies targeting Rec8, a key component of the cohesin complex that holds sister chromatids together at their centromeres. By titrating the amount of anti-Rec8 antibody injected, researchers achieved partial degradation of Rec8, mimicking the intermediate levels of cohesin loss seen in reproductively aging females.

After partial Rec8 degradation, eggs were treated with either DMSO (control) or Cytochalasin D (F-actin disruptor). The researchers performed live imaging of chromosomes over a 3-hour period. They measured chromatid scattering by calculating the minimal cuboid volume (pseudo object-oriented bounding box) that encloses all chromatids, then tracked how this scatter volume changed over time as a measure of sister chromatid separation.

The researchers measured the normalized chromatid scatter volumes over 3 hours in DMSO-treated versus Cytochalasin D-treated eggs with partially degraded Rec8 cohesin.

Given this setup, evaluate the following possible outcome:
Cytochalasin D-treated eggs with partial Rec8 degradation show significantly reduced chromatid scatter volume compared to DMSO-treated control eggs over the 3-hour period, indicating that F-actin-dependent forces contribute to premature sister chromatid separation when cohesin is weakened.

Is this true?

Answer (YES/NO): NO